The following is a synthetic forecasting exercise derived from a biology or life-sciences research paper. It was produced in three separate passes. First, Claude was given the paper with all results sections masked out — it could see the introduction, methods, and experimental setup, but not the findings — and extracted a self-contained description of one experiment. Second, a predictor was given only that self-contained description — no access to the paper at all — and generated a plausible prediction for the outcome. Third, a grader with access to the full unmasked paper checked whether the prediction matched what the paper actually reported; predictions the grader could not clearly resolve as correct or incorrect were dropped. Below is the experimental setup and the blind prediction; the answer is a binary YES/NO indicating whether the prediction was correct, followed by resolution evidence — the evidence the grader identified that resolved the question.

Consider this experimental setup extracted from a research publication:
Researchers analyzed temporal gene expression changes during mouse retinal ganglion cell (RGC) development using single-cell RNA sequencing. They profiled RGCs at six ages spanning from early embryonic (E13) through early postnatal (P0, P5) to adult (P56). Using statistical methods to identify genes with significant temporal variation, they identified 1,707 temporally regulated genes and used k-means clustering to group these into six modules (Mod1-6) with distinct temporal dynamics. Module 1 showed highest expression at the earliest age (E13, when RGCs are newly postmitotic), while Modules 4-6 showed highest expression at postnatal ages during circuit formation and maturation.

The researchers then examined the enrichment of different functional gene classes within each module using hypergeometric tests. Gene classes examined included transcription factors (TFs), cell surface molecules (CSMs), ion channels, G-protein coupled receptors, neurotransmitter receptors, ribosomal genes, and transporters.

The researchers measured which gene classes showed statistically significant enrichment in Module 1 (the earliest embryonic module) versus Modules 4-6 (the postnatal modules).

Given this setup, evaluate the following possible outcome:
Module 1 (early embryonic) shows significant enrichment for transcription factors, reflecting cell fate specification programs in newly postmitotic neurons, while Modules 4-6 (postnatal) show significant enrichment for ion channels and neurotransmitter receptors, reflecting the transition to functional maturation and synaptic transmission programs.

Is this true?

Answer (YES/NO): NO